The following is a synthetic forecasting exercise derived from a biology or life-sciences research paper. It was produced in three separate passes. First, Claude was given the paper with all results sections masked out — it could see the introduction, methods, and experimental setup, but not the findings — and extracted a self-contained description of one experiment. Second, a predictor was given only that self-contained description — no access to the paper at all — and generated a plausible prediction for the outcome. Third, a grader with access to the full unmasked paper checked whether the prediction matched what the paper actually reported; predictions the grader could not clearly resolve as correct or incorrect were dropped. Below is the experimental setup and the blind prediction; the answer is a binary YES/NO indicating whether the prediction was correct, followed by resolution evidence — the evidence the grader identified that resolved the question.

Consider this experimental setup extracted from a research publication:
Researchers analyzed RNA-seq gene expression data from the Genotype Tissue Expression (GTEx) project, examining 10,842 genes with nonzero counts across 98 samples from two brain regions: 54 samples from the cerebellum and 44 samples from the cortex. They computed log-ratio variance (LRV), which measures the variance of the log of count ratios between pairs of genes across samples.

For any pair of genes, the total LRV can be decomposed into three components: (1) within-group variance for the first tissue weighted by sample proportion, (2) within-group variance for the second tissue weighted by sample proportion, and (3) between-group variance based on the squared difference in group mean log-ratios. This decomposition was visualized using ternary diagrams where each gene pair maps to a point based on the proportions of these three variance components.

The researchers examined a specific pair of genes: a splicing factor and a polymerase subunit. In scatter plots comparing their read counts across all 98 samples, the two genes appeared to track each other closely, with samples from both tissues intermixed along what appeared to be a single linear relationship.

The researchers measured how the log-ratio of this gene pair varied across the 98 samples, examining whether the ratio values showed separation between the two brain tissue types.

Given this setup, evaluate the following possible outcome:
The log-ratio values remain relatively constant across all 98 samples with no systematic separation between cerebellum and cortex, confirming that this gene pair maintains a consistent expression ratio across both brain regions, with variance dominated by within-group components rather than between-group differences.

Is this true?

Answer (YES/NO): YES